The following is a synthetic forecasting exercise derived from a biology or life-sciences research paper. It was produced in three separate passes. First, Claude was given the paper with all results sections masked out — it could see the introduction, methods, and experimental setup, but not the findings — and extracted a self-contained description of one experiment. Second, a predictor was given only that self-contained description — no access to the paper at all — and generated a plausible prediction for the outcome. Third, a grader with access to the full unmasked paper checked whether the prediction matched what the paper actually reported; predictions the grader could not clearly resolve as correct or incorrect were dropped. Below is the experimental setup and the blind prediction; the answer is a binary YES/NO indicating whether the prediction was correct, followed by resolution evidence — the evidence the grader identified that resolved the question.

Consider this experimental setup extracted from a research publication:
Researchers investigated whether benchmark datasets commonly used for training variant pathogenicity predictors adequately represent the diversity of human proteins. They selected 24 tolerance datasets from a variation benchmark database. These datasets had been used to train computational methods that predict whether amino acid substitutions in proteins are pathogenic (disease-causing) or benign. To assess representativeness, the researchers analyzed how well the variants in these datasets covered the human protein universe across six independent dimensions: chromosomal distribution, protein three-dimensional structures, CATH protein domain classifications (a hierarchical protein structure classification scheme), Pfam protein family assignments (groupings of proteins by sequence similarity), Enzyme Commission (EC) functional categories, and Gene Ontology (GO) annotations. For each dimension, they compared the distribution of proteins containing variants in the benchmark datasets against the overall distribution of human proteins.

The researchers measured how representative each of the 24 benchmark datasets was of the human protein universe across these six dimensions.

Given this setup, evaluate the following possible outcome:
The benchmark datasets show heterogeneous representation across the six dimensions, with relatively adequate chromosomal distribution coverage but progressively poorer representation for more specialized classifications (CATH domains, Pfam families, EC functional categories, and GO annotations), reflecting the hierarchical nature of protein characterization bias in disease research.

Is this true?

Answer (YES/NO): NO